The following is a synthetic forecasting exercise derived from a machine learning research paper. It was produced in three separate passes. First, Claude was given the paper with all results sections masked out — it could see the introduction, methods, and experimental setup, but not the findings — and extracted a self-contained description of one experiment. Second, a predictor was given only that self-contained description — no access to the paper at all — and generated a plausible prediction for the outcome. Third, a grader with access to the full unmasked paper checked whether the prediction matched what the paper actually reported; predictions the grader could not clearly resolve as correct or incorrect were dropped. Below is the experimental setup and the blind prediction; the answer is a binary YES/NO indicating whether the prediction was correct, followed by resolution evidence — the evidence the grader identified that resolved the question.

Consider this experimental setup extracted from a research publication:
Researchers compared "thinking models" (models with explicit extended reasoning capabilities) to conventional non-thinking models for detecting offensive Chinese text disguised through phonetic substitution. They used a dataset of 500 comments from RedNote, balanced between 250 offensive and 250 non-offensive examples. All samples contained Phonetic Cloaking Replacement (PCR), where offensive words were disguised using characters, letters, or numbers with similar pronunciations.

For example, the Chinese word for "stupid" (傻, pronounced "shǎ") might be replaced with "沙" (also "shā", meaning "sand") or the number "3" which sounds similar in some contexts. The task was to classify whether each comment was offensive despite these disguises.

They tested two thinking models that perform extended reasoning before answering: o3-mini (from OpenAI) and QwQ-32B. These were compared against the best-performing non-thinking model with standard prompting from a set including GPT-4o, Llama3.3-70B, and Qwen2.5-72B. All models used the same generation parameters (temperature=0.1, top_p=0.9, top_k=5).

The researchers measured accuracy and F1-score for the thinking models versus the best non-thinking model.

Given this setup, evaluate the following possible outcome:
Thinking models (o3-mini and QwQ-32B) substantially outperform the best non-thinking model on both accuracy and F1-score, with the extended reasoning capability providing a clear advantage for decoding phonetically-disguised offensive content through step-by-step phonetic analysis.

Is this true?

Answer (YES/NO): NO